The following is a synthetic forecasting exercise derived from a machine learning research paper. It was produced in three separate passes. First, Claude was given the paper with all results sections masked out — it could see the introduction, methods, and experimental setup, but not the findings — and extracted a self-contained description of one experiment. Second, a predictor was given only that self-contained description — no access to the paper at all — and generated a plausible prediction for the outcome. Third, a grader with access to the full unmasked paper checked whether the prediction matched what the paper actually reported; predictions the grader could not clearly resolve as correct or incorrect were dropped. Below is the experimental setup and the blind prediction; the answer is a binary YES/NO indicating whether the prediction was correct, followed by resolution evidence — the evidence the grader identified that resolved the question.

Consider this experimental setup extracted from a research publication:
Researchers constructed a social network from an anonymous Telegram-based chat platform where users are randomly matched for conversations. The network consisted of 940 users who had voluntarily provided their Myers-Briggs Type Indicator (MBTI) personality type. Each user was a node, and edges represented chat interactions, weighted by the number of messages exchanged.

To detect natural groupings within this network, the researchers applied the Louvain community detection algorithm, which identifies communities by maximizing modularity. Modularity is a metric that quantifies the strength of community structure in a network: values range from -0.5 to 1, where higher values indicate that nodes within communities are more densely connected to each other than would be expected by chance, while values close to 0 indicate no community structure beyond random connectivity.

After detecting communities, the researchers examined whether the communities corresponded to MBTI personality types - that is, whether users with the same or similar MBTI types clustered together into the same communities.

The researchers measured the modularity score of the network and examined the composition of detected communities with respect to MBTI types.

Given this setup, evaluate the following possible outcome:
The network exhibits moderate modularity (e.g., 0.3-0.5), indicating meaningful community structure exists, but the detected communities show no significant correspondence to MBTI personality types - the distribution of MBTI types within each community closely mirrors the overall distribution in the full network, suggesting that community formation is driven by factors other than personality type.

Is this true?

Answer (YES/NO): NO